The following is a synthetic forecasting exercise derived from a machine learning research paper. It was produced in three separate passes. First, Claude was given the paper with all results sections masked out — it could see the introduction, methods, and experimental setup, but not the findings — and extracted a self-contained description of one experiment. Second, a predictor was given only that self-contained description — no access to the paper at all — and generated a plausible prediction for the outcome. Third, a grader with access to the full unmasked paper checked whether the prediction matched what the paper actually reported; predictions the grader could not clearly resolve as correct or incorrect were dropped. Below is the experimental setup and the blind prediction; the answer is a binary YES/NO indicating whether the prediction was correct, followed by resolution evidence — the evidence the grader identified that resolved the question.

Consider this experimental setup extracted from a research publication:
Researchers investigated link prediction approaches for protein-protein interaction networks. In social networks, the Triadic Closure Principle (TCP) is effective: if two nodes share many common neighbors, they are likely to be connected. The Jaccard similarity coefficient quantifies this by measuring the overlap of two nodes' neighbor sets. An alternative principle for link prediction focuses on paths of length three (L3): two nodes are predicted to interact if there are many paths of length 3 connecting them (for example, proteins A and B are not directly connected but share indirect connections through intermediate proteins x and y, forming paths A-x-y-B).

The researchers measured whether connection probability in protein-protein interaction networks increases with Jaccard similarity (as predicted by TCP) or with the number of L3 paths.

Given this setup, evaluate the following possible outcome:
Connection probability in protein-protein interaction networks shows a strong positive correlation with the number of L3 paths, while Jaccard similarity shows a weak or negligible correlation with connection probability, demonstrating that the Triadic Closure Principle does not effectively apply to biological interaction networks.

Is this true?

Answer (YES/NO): YES